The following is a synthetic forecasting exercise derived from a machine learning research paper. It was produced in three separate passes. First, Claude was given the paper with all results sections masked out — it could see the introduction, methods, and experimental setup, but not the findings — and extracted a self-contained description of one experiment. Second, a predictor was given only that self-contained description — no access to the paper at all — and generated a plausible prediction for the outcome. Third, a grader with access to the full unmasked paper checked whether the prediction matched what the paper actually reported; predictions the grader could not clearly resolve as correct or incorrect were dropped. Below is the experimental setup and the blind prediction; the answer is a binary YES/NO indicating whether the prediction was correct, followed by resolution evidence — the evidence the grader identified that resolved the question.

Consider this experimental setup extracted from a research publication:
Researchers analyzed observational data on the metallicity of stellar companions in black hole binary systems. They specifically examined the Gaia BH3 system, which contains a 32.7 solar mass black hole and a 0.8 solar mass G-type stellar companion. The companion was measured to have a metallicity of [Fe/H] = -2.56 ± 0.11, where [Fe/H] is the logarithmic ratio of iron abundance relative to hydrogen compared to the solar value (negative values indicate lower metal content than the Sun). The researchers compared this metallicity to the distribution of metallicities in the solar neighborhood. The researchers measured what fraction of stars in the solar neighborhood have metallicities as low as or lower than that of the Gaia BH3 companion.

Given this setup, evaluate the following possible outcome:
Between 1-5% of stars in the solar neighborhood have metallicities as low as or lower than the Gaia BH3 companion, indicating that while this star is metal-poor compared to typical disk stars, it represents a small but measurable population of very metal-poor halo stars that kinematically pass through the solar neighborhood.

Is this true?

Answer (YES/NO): NO